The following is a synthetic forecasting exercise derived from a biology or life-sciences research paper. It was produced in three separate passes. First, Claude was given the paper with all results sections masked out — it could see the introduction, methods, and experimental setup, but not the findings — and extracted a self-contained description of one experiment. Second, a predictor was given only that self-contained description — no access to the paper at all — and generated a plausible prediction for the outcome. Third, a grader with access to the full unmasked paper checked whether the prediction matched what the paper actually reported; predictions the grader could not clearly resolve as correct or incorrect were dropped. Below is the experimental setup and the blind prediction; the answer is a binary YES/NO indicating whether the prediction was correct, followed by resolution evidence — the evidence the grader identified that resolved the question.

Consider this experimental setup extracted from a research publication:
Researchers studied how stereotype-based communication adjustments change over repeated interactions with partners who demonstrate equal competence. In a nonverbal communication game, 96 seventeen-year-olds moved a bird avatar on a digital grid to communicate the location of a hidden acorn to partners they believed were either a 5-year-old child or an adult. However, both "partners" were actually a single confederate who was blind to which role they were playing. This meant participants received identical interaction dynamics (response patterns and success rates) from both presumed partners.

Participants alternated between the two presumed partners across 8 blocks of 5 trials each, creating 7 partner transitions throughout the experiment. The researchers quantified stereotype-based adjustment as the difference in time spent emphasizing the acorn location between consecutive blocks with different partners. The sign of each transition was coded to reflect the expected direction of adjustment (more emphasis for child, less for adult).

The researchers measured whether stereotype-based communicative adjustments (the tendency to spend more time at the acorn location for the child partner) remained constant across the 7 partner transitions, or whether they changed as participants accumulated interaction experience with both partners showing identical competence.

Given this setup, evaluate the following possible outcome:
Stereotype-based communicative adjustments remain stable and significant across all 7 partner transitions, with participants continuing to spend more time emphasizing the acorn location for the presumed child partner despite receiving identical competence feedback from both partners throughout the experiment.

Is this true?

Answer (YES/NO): NO